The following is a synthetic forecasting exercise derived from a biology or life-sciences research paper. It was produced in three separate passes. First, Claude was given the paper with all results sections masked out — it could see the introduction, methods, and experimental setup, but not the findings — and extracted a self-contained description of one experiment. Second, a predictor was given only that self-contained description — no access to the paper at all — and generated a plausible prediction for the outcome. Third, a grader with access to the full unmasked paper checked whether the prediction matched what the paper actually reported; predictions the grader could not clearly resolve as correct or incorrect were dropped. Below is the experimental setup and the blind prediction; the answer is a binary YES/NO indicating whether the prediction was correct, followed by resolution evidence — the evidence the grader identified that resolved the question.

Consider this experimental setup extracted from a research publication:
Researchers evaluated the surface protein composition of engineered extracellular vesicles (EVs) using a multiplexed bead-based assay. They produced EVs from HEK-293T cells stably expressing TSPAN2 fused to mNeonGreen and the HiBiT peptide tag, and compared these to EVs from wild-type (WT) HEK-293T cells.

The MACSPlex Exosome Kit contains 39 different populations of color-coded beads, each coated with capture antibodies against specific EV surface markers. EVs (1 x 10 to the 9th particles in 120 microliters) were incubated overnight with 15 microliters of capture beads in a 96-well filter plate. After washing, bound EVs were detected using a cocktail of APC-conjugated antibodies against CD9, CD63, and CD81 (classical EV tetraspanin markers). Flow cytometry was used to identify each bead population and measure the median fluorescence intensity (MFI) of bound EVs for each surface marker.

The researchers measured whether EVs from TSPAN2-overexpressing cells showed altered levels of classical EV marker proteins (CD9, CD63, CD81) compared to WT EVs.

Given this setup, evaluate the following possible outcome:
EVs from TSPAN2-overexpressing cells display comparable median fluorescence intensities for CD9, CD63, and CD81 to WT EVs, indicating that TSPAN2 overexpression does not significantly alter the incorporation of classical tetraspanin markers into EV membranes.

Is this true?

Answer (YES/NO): NO